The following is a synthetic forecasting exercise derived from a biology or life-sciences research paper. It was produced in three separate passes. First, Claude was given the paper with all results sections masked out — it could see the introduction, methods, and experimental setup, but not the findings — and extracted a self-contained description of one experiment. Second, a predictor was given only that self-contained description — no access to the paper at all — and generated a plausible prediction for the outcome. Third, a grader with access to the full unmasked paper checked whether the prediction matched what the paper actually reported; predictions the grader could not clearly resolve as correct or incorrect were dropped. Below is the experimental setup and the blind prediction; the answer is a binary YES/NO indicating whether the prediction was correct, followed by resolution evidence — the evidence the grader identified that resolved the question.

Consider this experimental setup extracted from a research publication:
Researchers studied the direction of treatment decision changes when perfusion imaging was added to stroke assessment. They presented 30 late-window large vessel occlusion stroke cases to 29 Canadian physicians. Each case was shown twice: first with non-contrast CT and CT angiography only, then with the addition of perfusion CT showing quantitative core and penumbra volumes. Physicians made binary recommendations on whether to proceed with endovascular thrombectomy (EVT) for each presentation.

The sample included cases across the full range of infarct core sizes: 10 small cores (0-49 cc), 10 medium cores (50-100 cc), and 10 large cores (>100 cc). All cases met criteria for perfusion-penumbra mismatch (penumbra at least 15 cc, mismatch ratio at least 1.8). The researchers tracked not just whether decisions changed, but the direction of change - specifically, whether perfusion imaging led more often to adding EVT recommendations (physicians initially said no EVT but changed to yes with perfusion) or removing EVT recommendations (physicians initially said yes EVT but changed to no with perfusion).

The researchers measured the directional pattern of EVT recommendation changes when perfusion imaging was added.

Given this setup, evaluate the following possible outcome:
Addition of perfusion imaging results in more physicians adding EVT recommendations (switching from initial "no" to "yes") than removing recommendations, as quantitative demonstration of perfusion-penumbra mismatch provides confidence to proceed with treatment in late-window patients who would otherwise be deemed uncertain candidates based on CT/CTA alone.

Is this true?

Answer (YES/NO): NO